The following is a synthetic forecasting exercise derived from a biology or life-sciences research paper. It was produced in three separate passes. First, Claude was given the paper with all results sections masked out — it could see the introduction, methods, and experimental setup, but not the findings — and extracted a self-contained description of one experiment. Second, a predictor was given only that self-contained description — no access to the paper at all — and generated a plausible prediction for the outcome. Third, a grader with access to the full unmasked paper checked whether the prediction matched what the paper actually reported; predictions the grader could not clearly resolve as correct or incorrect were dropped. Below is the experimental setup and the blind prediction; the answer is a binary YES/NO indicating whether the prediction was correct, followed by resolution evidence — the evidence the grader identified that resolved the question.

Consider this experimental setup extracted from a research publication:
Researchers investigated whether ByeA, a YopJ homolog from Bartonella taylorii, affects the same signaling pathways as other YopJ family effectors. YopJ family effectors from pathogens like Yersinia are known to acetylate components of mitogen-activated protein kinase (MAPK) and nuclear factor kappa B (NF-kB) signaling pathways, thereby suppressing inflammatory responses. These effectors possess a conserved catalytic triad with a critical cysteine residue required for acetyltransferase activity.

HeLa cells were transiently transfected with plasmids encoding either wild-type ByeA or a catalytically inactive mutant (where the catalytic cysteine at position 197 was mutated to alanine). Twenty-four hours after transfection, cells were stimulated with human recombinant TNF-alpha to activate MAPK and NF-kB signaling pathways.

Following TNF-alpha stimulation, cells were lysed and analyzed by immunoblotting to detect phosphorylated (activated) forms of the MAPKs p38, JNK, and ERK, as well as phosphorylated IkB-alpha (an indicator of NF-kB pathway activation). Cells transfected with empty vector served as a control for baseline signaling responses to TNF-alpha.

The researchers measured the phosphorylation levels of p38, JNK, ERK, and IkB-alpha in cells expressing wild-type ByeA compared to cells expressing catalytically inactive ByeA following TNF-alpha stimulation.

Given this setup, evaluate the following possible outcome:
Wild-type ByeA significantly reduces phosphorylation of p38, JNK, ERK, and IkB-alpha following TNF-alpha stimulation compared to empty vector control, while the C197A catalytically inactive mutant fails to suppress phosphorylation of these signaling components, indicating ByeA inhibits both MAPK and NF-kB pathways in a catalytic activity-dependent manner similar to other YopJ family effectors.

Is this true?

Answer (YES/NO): NO